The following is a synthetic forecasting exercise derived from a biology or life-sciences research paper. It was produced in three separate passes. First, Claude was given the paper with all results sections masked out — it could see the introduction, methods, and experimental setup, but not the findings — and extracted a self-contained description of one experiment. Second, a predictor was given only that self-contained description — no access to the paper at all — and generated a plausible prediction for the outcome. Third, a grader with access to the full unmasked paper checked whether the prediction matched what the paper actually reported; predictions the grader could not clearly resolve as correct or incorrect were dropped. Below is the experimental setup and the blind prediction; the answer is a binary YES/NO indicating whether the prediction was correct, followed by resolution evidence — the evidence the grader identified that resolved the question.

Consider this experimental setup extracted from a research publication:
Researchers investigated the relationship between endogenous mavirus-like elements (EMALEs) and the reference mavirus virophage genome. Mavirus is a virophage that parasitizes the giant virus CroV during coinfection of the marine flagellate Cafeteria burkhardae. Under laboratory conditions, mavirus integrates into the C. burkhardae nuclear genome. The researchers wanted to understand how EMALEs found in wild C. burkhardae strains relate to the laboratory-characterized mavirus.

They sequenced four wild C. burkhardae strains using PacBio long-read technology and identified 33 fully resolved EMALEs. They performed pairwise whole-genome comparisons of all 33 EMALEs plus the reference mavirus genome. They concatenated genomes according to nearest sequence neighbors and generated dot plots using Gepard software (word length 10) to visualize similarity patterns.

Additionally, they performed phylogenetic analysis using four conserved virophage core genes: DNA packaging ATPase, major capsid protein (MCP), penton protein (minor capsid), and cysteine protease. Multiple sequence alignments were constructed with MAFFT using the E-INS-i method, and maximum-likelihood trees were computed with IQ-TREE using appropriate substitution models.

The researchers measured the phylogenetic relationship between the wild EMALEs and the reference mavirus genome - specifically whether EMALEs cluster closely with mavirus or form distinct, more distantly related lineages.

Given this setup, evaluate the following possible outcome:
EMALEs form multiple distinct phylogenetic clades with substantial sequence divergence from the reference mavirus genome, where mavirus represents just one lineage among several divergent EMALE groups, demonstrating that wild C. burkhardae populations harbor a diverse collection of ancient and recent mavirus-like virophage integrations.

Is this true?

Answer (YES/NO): YES